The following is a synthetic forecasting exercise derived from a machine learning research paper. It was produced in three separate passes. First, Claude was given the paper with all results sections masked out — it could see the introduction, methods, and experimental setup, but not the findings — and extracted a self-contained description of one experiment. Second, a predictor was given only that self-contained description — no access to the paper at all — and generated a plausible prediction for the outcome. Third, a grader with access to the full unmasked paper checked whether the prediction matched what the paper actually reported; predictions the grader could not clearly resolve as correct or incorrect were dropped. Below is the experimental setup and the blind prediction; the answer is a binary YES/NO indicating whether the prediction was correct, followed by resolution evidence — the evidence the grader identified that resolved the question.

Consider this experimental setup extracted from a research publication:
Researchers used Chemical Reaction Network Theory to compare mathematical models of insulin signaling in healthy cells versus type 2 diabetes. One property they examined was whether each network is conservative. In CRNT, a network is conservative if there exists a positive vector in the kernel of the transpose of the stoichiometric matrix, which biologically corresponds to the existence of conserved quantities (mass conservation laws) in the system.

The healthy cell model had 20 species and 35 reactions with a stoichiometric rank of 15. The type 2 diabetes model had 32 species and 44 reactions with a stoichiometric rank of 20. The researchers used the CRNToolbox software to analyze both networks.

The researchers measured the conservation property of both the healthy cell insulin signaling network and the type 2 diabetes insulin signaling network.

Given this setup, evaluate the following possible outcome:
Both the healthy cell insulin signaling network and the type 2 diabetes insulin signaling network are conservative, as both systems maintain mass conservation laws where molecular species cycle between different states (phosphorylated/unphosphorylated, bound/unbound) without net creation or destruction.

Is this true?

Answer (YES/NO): NO